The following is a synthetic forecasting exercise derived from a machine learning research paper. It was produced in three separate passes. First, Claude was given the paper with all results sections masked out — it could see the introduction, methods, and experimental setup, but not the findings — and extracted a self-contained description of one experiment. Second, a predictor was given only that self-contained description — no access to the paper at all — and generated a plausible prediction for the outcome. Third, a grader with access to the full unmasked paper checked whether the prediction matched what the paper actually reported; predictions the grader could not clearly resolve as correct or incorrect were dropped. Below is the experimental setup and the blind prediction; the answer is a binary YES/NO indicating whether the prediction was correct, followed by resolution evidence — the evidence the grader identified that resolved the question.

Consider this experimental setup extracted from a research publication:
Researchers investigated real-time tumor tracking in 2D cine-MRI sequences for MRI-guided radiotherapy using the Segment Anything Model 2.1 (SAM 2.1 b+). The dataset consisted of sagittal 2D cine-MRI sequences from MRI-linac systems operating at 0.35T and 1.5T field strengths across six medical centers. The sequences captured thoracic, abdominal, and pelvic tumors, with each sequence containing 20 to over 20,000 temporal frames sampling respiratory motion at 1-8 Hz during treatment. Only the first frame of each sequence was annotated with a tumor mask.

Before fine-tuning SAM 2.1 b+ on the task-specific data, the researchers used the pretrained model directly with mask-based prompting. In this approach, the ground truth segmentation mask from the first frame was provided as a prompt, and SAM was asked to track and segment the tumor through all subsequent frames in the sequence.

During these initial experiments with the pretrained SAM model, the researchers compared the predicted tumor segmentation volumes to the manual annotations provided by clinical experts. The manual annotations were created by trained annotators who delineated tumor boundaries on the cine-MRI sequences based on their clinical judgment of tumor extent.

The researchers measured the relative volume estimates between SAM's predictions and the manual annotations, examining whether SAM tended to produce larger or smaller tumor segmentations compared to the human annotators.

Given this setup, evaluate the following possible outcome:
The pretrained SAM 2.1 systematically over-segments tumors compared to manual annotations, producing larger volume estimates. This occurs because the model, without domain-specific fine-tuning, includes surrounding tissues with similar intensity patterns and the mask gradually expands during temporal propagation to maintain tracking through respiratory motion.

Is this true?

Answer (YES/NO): NO